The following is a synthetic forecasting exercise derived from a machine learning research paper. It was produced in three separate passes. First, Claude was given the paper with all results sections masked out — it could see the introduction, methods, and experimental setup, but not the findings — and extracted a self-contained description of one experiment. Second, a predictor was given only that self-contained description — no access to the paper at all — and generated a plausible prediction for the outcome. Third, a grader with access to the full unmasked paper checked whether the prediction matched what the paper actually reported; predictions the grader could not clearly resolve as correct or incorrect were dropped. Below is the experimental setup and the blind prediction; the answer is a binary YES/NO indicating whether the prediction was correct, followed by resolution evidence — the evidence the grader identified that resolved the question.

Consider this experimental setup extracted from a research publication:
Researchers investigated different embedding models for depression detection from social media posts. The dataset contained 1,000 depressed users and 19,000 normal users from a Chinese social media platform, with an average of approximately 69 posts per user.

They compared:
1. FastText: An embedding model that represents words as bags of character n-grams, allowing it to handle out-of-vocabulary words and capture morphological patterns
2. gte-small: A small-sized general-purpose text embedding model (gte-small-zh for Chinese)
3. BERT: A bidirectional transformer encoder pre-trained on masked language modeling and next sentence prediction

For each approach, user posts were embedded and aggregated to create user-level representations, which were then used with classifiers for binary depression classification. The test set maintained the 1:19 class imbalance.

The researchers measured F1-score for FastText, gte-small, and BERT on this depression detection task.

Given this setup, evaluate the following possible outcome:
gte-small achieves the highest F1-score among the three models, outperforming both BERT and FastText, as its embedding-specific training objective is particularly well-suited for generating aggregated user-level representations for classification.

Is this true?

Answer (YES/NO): NO